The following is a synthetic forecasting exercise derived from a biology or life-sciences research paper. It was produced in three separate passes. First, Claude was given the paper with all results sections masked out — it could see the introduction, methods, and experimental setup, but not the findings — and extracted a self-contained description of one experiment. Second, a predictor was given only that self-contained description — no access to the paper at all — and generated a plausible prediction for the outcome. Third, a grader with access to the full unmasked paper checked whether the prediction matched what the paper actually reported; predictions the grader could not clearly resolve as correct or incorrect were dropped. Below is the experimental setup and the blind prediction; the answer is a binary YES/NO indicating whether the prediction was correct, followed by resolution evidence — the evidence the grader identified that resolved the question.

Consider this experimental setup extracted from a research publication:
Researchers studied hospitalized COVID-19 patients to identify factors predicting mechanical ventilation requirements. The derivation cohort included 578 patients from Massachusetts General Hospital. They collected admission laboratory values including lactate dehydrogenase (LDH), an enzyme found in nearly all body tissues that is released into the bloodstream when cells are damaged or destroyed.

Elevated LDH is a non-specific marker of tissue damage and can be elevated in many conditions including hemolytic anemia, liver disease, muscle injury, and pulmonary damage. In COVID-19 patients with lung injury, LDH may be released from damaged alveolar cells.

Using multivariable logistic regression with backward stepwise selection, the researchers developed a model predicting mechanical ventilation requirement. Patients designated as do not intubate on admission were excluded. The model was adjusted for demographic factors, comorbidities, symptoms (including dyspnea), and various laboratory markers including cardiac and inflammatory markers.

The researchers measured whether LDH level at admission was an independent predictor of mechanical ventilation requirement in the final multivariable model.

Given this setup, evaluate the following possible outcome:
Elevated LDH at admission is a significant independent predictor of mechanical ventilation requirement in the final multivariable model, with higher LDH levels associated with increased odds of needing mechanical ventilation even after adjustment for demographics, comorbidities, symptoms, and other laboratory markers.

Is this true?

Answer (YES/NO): YES